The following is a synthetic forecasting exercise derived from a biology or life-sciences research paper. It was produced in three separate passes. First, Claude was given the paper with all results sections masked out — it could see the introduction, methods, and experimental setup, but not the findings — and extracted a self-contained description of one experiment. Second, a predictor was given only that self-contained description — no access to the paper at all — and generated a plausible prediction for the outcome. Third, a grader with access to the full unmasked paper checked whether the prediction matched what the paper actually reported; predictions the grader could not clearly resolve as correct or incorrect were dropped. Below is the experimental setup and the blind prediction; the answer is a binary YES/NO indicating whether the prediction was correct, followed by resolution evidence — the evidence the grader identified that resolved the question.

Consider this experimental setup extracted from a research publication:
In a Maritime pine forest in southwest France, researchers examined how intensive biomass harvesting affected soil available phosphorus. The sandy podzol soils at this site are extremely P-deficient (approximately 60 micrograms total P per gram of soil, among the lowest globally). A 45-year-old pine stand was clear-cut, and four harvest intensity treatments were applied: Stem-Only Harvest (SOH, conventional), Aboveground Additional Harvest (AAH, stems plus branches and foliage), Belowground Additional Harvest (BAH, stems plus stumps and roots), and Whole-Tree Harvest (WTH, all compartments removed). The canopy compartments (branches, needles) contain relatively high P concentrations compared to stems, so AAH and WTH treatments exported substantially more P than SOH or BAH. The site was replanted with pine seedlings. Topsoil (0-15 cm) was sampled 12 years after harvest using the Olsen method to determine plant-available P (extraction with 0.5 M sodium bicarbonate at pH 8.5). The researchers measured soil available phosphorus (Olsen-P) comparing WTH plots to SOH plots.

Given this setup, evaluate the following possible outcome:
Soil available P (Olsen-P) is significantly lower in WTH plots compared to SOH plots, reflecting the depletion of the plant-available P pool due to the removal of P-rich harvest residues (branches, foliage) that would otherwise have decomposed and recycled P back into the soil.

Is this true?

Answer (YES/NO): NO